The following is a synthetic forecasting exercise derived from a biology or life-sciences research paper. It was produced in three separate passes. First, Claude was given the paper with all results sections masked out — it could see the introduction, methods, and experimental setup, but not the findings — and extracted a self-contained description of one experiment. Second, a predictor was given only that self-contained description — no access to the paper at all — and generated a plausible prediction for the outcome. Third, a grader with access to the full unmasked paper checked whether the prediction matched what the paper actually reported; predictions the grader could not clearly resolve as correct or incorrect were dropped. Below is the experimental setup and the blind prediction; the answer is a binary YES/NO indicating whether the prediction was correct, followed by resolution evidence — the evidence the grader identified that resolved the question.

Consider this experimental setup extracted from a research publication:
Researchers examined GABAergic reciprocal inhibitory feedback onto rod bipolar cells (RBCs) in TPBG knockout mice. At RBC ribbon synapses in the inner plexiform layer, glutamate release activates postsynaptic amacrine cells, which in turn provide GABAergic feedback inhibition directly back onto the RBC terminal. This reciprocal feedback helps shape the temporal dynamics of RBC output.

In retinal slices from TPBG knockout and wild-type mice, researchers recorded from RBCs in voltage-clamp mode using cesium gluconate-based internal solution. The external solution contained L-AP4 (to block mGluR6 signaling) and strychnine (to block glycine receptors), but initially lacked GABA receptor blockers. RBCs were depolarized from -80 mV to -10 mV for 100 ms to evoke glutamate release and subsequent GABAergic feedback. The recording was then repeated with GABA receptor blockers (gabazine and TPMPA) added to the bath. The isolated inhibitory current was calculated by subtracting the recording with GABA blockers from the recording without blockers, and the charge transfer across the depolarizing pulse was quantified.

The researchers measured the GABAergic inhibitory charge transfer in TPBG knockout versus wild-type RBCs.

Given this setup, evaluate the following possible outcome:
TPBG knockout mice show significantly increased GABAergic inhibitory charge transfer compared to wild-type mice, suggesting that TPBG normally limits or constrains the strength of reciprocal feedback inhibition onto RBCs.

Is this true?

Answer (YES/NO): NO